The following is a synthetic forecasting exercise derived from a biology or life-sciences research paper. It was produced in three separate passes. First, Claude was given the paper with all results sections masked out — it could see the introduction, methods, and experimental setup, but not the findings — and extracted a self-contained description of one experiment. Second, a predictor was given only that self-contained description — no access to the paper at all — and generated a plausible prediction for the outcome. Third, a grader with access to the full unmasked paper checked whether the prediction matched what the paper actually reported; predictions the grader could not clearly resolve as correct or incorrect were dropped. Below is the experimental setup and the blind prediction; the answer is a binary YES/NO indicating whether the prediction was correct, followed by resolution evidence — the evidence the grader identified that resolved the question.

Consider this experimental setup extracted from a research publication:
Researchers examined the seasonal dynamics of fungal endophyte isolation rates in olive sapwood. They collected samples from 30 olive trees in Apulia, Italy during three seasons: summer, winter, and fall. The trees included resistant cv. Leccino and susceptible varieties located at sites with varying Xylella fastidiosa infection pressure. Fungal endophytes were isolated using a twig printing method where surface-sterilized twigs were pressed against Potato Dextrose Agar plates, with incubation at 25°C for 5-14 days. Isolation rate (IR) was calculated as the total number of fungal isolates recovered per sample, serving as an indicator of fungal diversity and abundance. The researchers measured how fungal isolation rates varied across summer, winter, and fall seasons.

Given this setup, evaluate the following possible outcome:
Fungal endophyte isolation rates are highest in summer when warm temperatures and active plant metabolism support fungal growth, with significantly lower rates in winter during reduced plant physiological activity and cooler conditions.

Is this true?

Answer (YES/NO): NO